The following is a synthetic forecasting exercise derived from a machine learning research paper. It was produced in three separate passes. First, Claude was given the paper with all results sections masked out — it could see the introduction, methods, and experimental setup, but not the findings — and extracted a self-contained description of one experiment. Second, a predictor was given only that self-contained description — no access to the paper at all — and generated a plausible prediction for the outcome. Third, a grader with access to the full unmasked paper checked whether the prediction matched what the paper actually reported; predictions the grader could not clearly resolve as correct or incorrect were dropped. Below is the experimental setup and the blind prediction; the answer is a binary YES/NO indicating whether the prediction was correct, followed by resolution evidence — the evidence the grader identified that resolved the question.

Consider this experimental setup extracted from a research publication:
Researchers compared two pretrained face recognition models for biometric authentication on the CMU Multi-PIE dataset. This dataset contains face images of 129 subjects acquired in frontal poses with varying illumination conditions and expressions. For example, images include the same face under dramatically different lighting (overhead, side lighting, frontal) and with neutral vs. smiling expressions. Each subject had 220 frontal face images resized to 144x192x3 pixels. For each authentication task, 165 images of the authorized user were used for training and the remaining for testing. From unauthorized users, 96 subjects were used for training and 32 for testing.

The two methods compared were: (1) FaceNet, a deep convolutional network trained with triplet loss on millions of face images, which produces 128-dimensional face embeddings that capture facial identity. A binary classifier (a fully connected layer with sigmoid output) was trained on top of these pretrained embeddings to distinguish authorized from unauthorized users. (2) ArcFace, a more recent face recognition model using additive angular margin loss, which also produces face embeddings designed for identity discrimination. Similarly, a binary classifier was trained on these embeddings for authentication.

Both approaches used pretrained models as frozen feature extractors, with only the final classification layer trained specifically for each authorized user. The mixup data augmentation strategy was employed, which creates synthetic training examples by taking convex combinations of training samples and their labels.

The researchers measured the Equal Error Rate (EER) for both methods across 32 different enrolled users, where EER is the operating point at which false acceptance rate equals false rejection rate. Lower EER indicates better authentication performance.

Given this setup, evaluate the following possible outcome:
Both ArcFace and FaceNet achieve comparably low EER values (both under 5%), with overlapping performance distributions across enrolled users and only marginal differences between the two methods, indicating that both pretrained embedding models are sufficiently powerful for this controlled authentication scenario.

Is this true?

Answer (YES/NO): NO